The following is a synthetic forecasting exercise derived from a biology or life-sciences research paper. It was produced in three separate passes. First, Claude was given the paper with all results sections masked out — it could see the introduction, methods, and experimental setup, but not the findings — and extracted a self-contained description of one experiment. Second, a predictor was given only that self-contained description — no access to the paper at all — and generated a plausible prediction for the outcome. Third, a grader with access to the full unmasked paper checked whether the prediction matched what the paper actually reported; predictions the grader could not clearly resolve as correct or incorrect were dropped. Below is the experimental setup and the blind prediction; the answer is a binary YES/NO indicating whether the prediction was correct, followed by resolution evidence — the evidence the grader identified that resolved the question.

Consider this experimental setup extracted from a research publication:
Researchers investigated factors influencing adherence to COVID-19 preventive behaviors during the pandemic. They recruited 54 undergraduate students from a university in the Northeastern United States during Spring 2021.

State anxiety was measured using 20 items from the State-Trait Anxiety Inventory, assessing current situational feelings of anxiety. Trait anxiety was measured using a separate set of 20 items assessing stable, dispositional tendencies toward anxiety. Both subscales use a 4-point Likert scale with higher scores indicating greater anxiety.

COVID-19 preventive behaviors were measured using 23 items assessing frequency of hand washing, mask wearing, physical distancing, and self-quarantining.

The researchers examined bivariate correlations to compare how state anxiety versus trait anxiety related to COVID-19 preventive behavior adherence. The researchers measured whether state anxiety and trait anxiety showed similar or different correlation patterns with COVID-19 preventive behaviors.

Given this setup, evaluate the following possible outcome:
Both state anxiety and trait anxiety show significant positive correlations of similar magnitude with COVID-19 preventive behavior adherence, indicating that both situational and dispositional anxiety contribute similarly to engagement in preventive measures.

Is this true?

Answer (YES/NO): NO